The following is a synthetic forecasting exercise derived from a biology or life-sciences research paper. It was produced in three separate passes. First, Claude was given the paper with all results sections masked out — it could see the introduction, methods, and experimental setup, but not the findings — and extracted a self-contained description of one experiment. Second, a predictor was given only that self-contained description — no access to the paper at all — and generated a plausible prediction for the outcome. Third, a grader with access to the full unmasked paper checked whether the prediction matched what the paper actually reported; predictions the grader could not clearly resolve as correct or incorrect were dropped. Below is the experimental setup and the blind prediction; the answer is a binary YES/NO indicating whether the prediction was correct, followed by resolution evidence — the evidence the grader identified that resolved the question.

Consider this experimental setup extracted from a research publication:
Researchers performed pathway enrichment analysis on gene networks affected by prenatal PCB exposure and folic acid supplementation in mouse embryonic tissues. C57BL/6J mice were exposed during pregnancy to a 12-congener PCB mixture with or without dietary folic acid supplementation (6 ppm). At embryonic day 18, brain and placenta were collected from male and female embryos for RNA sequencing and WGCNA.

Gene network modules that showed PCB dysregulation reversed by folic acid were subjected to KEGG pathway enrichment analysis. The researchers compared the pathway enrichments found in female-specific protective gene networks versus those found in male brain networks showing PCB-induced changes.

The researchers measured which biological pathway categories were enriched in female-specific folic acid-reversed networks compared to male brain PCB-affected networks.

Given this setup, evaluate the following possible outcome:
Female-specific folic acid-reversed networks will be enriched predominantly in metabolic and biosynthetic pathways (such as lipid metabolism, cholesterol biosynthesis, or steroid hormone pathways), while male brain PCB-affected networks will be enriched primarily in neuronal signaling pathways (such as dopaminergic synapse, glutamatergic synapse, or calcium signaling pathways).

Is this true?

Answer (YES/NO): NO